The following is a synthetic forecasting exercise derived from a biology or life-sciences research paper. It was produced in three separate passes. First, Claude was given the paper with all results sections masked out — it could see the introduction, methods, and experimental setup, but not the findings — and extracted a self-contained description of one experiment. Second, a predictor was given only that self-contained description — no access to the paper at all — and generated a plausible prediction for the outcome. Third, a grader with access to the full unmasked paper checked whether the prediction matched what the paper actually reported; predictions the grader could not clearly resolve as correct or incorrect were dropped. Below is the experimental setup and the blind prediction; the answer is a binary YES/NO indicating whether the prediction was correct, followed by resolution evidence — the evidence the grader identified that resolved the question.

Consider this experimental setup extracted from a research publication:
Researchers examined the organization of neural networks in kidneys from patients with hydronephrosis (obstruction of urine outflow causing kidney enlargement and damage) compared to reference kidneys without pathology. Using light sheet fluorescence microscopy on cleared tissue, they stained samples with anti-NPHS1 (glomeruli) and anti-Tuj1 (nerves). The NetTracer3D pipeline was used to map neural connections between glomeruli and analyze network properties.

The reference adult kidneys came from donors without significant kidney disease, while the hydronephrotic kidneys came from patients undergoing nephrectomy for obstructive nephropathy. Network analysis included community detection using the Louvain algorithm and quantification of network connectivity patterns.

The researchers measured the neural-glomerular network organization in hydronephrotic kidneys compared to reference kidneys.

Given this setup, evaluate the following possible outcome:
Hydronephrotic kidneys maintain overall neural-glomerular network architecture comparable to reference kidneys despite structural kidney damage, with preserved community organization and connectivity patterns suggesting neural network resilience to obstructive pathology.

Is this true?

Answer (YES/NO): NO